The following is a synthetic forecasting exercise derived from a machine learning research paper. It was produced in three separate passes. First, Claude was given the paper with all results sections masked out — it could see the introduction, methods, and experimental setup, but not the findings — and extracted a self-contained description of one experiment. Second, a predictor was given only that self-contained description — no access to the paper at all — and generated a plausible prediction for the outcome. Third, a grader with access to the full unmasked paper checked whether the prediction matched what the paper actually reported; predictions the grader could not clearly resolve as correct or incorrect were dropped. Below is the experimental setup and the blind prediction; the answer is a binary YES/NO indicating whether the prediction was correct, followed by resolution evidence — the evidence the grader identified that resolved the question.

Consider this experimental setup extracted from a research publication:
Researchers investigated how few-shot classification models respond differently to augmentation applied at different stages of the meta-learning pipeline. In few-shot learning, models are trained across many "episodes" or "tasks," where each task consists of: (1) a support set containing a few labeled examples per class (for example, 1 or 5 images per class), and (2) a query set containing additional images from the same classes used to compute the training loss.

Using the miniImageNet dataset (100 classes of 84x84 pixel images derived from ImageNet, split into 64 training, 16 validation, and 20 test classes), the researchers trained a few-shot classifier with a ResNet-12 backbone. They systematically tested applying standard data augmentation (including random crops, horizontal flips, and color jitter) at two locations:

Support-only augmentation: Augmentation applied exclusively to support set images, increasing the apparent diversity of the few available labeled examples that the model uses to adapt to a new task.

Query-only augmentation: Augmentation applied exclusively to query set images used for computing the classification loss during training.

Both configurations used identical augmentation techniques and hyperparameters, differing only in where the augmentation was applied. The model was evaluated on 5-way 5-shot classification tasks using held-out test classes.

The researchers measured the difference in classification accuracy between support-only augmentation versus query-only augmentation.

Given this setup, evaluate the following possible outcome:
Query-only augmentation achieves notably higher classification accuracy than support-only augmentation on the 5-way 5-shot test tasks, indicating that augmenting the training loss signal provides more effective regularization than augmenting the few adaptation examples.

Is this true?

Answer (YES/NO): YES